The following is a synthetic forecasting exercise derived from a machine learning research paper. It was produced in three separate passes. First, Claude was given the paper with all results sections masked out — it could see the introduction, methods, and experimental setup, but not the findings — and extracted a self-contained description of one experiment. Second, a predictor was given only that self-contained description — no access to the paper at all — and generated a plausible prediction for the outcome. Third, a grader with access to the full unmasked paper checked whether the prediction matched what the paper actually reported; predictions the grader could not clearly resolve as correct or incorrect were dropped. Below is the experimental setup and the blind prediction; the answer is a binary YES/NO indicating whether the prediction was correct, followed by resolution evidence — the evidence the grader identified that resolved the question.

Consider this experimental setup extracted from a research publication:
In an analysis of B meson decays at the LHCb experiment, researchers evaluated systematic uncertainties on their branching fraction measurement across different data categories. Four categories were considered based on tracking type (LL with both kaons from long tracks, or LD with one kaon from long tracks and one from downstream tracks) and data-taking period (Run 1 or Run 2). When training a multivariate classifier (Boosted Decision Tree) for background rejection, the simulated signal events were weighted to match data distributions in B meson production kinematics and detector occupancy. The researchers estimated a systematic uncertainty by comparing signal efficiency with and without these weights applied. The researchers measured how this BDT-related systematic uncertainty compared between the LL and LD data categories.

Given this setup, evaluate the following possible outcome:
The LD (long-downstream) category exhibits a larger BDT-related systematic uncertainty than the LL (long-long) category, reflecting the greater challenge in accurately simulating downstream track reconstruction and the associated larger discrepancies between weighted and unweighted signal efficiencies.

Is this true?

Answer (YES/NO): YES